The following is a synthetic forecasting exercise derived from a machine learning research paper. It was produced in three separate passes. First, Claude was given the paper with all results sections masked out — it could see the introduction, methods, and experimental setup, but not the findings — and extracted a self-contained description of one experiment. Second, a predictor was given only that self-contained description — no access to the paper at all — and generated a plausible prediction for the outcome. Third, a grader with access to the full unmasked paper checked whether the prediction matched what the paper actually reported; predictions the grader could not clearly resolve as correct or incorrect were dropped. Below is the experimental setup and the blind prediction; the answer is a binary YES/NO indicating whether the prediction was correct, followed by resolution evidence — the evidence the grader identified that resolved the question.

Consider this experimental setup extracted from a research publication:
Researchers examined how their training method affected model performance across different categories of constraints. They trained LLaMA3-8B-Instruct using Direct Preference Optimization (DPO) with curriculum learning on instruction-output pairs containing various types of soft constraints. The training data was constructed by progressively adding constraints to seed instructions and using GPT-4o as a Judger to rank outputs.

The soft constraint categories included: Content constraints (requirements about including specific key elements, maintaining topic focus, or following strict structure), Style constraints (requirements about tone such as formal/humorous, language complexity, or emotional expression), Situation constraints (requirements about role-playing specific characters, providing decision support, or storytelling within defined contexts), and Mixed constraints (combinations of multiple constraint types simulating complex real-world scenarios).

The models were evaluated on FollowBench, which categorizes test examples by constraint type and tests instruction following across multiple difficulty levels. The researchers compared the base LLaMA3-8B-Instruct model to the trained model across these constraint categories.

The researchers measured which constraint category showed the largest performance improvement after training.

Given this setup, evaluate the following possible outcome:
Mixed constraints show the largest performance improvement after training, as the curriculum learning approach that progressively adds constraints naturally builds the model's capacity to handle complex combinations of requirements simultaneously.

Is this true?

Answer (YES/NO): YES